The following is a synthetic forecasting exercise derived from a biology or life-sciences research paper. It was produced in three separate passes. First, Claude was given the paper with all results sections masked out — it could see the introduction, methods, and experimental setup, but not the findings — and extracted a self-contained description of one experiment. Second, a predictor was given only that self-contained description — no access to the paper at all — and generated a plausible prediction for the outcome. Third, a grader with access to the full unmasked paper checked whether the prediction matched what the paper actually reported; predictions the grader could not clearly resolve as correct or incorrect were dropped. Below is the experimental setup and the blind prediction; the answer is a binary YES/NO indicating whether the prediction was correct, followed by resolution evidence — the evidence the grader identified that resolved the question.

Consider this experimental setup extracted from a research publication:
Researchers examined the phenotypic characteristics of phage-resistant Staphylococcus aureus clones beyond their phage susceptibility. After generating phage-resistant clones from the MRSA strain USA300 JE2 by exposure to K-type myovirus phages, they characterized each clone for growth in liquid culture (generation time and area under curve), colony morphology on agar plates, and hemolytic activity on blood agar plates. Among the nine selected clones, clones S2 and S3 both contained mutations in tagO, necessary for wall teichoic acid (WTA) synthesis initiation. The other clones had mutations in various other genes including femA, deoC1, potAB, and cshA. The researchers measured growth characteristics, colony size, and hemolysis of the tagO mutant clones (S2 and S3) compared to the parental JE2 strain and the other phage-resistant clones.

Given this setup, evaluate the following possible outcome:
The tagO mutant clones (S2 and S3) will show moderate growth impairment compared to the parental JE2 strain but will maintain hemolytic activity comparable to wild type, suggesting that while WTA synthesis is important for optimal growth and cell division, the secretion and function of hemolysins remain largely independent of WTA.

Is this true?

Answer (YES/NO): NO